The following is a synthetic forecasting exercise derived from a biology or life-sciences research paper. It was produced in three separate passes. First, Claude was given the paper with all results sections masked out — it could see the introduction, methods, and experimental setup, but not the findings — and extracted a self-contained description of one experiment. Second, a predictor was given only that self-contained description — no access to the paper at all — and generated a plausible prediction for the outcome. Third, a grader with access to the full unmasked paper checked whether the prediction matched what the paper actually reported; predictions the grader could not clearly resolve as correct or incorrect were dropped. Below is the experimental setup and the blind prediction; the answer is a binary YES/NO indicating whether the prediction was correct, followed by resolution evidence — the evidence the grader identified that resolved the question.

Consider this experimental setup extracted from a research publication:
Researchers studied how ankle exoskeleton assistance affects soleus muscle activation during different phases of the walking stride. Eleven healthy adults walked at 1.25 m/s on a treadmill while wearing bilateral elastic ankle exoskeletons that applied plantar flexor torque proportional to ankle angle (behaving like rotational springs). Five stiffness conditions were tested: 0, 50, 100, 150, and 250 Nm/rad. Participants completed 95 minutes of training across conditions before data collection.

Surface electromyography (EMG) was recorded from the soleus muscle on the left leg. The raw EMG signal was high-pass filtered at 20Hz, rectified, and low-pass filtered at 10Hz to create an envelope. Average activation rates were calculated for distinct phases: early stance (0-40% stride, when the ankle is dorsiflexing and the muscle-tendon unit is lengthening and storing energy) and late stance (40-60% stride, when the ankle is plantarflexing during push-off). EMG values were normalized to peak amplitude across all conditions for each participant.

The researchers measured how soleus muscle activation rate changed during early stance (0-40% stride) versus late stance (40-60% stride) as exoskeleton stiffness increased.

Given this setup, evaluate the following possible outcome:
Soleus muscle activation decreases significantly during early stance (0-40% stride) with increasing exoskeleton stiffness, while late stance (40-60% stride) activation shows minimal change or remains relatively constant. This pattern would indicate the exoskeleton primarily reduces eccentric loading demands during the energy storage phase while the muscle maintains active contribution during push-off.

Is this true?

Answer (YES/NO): YES